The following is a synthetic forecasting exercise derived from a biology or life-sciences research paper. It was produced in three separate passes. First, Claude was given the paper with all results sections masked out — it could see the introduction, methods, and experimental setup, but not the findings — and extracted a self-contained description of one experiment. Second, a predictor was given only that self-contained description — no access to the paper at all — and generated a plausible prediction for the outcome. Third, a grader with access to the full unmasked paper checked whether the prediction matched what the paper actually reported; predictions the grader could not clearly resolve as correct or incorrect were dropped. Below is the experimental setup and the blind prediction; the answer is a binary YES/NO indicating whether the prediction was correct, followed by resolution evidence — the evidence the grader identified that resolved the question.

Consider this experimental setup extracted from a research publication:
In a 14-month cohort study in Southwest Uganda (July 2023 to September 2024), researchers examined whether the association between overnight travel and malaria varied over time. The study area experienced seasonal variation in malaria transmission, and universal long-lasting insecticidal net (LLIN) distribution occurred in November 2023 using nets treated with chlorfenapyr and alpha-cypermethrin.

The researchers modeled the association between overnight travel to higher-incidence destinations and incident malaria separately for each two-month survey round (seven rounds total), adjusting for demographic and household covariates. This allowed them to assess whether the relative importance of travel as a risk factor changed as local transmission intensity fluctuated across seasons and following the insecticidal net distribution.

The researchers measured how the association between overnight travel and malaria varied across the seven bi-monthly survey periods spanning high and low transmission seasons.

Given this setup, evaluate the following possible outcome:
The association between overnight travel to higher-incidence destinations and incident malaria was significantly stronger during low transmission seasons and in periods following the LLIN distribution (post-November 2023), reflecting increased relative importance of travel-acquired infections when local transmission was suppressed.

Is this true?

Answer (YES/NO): YES